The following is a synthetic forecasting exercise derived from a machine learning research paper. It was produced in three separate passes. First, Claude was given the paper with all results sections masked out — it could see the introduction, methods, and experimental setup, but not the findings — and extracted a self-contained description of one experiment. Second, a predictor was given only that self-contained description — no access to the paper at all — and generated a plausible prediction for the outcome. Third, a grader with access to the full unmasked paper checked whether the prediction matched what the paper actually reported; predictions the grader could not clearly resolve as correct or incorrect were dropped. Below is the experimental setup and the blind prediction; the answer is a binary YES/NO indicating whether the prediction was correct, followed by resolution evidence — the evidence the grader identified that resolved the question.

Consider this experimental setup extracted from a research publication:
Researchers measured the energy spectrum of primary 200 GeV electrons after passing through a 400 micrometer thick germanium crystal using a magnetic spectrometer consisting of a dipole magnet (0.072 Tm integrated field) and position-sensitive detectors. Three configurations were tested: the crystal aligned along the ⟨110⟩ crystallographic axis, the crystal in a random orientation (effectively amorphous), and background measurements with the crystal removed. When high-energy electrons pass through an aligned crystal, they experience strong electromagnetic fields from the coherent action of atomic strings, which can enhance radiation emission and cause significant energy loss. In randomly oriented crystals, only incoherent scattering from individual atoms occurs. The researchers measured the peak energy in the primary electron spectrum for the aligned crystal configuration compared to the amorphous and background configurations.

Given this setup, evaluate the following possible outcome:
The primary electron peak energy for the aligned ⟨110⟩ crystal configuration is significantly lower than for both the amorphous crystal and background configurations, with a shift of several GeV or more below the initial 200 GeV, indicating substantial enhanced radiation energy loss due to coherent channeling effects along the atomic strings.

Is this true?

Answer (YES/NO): YES